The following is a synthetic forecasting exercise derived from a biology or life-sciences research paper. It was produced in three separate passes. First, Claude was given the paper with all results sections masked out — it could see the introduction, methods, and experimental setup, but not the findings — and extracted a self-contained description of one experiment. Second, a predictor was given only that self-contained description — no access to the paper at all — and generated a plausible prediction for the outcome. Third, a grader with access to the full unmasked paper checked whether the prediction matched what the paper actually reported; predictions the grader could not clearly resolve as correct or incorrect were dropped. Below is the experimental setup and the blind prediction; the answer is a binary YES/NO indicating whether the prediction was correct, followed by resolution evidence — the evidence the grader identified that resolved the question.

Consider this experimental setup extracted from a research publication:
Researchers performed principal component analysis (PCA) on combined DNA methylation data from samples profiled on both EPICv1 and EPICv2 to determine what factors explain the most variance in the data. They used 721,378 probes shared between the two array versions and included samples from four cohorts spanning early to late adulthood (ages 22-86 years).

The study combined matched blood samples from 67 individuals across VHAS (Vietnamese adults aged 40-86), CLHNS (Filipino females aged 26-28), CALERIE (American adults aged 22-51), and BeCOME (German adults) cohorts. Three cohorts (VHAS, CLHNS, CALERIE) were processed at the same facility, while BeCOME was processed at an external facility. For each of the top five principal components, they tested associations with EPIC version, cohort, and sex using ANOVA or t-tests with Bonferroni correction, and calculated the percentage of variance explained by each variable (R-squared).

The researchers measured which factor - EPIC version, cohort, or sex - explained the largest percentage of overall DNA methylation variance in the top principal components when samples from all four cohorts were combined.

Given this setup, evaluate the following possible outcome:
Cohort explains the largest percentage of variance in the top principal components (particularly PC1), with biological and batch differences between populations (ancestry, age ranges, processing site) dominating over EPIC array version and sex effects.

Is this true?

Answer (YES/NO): NO